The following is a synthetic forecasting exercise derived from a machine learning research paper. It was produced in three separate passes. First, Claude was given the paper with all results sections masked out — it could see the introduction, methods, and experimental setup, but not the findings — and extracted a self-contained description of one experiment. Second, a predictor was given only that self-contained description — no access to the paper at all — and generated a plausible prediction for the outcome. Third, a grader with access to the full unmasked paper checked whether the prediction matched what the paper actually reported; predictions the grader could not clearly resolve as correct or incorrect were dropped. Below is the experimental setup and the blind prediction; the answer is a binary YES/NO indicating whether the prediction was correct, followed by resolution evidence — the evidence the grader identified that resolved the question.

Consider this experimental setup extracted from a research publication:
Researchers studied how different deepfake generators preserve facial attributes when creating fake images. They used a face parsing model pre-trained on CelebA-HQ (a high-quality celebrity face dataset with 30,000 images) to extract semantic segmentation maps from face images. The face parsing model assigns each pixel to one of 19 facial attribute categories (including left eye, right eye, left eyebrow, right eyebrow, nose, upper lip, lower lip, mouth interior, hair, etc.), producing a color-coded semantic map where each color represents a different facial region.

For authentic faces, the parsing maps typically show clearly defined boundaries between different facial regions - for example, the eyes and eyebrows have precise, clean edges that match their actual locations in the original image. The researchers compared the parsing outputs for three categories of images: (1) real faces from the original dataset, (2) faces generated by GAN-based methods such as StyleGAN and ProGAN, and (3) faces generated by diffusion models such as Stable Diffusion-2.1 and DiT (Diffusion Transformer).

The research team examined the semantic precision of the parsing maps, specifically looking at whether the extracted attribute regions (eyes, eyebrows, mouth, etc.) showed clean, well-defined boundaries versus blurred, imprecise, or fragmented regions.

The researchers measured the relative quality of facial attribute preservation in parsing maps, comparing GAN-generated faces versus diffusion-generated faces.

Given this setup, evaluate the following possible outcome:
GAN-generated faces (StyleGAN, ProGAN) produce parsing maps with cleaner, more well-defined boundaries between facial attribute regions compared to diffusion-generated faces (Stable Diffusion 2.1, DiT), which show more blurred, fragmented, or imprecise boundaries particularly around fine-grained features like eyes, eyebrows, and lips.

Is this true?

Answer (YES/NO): YES